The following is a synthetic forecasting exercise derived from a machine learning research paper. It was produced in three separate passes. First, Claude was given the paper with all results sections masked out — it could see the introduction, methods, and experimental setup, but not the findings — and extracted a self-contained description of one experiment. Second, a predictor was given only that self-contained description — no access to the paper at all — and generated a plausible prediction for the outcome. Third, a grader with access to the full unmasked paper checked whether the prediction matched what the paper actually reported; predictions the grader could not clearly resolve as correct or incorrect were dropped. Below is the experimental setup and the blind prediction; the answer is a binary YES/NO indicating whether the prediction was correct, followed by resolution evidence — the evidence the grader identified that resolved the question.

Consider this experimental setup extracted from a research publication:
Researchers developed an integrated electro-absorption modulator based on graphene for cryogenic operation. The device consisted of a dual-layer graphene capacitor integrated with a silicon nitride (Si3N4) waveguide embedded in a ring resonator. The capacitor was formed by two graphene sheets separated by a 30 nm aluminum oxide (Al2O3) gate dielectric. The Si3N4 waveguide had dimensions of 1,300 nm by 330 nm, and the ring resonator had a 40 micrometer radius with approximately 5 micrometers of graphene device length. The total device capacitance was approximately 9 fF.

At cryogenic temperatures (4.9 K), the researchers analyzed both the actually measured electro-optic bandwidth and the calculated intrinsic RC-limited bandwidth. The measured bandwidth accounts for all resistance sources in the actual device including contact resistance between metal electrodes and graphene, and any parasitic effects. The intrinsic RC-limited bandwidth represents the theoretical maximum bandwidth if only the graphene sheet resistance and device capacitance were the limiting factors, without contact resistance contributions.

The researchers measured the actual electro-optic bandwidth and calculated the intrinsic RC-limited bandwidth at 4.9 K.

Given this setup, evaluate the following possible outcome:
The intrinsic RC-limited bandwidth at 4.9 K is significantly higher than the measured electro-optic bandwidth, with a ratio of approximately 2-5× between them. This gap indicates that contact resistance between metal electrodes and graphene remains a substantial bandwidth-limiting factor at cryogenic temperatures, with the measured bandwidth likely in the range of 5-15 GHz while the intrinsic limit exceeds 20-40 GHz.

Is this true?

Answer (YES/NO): NO